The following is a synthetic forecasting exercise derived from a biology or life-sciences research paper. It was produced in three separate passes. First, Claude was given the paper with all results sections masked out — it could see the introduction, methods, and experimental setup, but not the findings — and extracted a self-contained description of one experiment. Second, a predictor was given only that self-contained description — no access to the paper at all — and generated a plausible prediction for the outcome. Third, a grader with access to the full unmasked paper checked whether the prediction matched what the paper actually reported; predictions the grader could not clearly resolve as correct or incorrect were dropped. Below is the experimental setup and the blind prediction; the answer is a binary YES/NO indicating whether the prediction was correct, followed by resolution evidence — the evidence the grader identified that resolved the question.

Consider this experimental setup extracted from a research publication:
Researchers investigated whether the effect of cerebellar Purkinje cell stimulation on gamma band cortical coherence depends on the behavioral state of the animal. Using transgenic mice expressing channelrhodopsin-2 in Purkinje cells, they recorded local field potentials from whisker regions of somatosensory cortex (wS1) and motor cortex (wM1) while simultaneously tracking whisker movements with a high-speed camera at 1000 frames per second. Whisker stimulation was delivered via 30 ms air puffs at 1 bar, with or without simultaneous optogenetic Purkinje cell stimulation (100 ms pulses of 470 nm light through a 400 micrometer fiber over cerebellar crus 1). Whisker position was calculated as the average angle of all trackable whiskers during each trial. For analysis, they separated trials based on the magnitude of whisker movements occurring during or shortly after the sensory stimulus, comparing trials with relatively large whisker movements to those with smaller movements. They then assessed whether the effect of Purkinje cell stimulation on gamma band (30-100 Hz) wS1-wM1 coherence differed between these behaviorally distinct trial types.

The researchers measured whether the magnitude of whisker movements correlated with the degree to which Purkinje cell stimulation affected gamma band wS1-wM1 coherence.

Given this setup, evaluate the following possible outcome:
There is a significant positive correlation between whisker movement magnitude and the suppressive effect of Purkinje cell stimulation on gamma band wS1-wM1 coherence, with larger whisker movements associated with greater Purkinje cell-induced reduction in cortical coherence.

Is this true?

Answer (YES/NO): YES